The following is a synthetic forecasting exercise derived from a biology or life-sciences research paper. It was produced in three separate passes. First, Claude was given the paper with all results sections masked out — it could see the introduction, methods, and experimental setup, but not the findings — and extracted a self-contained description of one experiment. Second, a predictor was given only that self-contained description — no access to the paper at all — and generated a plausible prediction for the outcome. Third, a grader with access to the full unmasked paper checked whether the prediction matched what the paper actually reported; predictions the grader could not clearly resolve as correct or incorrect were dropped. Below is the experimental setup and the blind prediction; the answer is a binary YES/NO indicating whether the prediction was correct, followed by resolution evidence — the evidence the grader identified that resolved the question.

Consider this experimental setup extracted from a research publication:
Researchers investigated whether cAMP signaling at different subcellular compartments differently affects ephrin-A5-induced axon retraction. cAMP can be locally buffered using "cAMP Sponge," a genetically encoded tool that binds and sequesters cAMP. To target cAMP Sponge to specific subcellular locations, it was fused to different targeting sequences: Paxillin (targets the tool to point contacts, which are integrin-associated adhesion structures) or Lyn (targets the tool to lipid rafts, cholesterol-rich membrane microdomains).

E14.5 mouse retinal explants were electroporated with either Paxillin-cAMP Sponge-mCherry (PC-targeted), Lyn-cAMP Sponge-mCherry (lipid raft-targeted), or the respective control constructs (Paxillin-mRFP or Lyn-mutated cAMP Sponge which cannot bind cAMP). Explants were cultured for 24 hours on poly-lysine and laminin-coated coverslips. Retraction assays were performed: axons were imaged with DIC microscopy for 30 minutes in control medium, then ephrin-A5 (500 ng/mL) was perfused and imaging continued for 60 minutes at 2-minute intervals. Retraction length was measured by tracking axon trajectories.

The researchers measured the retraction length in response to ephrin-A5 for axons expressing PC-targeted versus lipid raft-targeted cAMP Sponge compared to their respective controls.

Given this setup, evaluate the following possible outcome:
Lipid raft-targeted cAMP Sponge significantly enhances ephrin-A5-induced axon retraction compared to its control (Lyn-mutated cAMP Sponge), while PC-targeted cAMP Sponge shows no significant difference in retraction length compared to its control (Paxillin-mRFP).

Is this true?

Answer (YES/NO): NO